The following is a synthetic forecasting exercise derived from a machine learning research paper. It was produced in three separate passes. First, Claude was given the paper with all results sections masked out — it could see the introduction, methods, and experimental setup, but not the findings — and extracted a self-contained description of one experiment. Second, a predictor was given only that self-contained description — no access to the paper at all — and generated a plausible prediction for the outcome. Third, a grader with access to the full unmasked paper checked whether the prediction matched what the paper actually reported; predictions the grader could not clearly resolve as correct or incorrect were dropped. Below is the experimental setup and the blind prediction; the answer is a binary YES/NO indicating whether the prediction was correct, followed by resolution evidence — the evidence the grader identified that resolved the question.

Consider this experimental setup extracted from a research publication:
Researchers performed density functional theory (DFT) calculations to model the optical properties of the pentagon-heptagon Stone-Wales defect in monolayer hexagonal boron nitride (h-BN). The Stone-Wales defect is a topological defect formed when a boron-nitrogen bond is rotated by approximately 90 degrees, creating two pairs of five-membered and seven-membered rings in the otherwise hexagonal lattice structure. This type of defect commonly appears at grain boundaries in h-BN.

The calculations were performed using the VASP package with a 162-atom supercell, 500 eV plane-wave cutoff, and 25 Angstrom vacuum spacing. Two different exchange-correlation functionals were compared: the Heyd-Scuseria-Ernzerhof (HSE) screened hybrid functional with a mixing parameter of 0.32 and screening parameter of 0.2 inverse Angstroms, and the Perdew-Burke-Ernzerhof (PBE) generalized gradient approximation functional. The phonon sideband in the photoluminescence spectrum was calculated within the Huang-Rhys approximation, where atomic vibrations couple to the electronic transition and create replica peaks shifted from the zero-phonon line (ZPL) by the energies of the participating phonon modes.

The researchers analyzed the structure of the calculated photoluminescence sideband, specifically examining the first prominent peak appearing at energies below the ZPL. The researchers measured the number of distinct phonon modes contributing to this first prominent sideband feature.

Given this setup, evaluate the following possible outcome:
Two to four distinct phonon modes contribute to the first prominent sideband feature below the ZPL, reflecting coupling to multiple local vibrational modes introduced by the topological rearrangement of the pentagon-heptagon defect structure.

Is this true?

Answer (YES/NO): YES